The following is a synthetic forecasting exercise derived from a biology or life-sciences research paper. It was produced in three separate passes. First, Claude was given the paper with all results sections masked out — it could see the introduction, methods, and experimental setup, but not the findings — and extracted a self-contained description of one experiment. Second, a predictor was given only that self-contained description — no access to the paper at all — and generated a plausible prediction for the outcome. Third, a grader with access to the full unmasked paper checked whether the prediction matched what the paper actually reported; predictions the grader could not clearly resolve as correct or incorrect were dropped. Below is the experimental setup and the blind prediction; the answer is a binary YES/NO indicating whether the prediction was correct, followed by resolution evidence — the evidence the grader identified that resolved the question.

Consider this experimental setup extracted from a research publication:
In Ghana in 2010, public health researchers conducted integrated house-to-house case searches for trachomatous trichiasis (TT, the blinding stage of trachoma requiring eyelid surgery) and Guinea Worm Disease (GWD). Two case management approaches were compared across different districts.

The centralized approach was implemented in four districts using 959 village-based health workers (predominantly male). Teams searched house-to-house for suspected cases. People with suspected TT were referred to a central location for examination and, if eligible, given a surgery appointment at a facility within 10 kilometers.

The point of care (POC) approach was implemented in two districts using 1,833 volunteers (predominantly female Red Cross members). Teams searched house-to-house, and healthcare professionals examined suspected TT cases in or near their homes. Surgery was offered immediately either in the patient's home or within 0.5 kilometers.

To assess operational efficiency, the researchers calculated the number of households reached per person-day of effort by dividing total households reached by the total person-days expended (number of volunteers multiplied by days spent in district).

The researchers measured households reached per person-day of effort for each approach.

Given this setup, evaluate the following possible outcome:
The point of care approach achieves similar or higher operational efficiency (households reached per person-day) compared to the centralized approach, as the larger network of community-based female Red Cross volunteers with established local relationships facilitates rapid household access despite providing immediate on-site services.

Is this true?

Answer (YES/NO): NO